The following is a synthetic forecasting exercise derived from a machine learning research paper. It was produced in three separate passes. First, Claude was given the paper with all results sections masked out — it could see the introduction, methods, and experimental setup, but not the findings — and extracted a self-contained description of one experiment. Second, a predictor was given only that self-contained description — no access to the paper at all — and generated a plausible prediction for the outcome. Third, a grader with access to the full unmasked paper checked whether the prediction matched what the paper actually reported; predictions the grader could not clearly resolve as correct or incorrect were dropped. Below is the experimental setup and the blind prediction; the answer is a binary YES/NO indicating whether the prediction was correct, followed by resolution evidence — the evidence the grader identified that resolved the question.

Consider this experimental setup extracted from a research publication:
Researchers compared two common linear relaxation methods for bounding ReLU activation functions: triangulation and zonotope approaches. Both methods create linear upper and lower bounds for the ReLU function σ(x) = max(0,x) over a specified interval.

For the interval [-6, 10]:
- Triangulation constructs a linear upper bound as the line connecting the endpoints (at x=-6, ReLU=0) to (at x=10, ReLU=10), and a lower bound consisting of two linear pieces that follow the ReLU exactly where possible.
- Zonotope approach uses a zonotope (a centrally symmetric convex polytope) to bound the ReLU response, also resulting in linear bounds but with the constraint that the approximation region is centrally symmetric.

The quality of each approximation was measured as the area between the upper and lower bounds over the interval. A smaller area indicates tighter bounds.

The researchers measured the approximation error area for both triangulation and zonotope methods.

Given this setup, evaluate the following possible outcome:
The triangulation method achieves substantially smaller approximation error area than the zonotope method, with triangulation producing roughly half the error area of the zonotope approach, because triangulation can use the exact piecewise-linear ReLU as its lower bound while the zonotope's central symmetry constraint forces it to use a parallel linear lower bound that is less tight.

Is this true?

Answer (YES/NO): NO